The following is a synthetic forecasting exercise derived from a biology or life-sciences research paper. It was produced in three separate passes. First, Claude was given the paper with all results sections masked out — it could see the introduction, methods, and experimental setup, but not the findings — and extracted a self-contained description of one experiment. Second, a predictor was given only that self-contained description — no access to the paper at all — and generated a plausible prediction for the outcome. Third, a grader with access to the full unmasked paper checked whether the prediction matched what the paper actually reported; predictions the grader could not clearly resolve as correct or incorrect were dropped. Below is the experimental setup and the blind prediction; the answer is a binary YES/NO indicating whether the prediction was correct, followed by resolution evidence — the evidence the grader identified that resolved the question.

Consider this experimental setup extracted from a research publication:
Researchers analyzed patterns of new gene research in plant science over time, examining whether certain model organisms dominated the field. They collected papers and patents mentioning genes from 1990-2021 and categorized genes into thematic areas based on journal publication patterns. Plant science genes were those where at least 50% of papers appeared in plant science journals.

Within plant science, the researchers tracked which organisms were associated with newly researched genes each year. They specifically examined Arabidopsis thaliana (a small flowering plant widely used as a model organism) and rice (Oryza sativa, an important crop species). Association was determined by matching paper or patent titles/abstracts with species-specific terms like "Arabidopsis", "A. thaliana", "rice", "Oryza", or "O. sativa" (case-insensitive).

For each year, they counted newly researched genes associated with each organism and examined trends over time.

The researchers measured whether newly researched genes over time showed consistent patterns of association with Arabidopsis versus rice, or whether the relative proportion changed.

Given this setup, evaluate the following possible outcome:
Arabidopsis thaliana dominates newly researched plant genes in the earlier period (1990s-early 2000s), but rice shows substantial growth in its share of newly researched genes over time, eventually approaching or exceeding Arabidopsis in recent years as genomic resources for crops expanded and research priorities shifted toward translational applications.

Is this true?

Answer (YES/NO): NO